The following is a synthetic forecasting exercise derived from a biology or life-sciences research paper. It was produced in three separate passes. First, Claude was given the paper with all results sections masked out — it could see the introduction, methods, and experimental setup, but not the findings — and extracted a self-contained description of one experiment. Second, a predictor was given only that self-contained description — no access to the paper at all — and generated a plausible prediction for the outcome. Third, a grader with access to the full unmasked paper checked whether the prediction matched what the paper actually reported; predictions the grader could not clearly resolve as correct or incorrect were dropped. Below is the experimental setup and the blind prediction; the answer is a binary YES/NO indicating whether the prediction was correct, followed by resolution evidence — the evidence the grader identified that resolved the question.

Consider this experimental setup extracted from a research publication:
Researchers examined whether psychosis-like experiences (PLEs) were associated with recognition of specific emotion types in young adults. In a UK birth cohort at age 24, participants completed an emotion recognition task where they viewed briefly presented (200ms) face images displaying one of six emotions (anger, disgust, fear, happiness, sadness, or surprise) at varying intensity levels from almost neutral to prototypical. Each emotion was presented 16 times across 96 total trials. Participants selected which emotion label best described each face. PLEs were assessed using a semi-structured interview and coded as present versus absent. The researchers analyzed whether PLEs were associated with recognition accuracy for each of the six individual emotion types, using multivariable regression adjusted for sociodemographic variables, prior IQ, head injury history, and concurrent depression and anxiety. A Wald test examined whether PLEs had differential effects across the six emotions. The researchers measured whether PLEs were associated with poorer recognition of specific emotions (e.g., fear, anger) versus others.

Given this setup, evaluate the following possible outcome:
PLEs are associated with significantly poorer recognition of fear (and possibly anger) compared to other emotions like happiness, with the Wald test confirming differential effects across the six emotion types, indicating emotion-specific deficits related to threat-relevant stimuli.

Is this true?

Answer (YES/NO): NO